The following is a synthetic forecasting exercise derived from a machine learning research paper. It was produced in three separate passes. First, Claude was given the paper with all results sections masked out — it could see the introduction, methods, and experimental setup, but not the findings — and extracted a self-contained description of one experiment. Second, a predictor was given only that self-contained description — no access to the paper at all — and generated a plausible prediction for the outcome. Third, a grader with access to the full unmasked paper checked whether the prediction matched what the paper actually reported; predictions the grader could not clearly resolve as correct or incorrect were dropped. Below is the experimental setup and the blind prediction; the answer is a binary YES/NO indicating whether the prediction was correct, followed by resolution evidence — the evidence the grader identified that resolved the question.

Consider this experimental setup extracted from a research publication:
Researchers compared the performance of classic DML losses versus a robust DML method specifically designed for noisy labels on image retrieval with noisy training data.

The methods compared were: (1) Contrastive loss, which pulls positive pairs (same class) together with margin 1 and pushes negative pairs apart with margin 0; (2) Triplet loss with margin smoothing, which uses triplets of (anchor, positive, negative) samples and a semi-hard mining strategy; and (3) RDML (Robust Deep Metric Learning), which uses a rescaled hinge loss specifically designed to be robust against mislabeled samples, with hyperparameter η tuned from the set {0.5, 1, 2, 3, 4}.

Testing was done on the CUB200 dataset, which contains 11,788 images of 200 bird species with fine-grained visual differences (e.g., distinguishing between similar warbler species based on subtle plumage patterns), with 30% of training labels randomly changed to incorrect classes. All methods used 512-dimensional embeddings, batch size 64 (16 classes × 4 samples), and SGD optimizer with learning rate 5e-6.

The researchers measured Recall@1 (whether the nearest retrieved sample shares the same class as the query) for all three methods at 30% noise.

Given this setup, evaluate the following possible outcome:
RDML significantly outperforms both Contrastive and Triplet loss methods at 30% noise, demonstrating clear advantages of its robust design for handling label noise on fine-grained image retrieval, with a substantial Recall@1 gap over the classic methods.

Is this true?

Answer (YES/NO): NO